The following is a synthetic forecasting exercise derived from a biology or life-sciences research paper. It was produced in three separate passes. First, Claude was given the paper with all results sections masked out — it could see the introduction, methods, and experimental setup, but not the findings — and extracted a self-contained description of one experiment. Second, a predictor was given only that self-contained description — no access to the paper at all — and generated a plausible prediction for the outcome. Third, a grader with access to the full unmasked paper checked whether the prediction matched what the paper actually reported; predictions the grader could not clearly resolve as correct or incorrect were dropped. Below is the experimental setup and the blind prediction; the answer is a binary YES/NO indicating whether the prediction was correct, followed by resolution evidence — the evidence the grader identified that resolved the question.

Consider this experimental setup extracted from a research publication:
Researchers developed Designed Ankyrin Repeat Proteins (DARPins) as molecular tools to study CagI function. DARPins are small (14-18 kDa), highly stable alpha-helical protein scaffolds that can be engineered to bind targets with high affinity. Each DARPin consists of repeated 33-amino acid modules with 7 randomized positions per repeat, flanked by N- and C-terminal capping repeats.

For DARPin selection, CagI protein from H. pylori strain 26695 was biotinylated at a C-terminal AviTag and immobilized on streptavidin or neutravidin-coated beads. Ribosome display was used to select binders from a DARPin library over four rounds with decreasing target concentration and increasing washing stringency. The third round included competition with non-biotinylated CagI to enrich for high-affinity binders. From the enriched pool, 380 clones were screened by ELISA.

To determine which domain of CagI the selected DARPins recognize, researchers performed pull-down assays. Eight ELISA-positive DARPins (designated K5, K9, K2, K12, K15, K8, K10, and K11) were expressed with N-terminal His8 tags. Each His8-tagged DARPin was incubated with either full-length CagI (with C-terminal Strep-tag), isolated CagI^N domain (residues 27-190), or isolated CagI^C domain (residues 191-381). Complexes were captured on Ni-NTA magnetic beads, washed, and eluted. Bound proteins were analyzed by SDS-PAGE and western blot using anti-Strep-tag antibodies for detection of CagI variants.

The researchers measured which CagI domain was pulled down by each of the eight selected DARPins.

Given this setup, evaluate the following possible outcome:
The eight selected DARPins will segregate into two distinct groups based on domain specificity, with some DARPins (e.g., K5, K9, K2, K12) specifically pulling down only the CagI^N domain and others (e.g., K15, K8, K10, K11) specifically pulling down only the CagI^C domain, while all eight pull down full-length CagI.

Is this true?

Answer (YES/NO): NO